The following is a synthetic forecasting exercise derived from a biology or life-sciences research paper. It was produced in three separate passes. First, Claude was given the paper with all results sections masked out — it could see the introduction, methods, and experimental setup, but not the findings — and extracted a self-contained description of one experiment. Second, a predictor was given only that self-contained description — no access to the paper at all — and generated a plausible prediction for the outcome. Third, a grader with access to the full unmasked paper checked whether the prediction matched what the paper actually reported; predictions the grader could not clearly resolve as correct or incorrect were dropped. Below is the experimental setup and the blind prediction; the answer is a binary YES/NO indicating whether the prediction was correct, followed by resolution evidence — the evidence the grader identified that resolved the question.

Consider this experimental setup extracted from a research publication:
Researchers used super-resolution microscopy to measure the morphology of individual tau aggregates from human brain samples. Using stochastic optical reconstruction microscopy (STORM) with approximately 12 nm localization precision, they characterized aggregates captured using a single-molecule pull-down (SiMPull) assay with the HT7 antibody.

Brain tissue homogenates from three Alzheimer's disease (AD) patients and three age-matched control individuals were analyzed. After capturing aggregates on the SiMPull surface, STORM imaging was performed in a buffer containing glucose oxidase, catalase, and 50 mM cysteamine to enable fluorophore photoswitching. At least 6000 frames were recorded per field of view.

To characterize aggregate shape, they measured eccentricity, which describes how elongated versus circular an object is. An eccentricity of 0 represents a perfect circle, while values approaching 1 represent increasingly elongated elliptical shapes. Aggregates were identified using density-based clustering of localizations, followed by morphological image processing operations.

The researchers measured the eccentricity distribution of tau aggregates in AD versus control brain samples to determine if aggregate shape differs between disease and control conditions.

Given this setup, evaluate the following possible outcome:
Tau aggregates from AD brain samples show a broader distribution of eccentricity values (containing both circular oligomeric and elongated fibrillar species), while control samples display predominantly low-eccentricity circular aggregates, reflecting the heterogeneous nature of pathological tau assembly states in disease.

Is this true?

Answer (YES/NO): NO